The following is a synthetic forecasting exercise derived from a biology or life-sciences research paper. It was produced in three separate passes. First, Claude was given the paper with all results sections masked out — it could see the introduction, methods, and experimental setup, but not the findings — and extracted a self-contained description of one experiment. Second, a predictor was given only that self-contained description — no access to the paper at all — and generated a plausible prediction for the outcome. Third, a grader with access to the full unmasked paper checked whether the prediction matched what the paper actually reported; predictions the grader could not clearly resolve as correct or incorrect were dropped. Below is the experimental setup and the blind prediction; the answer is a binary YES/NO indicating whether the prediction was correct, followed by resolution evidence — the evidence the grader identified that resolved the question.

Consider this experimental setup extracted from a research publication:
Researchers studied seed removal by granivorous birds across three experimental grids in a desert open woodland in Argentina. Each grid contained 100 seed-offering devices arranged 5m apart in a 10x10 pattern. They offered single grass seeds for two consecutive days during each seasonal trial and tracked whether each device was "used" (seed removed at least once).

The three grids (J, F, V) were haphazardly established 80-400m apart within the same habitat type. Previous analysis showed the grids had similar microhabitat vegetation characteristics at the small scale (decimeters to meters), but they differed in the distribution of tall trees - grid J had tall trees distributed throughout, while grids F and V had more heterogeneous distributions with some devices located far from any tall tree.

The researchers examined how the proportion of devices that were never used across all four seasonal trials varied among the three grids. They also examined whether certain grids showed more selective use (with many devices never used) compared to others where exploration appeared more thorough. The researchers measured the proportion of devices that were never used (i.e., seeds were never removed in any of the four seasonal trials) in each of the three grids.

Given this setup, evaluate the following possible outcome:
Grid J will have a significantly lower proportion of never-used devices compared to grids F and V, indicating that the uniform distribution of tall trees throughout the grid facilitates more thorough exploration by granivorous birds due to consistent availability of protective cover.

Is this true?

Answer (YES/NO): YES